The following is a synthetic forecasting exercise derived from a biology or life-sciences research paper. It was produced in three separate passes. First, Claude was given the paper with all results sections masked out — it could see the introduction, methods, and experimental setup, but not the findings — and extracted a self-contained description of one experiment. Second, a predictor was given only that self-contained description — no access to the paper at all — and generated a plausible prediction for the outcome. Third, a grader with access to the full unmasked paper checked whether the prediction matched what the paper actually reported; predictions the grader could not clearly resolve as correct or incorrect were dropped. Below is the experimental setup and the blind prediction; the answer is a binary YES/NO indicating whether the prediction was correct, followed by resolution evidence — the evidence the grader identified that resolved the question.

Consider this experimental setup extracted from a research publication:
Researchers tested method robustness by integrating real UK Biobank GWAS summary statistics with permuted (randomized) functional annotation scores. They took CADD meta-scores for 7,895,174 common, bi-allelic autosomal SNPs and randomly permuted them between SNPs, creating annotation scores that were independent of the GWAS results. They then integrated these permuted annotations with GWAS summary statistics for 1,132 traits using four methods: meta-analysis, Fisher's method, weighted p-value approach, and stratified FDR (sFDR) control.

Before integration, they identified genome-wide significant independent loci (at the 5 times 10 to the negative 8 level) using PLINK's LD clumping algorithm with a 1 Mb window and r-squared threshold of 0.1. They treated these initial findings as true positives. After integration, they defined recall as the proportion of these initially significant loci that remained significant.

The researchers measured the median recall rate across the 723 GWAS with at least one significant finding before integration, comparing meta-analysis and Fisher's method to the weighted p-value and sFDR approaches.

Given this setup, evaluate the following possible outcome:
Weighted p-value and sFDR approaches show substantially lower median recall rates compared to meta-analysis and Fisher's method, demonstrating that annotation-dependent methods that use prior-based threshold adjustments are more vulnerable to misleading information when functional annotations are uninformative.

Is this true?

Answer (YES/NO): NO